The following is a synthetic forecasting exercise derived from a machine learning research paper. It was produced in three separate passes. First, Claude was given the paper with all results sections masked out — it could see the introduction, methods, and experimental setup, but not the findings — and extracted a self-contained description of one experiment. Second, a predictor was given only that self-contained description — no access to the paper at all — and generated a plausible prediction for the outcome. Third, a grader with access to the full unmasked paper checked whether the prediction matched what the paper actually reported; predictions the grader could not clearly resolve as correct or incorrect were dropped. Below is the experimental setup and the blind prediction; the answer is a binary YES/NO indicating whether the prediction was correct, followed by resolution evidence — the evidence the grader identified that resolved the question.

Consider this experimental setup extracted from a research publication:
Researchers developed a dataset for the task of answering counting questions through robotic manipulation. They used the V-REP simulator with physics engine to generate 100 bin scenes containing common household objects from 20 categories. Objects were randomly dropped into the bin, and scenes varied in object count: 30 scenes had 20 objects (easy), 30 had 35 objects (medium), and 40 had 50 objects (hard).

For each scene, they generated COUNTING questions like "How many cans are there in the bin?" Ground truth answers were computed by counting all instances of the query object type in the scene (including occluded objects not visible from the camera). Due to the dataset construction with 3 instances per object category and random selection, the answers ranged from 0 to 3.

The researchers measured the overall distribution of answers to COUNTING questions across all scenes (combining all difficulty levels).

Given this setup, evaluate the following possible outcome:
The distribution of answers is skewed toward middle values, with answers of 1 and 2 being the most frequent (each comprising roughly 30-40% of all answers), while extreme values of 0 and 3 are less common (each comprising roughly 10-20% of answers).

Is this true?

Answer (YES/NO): NO